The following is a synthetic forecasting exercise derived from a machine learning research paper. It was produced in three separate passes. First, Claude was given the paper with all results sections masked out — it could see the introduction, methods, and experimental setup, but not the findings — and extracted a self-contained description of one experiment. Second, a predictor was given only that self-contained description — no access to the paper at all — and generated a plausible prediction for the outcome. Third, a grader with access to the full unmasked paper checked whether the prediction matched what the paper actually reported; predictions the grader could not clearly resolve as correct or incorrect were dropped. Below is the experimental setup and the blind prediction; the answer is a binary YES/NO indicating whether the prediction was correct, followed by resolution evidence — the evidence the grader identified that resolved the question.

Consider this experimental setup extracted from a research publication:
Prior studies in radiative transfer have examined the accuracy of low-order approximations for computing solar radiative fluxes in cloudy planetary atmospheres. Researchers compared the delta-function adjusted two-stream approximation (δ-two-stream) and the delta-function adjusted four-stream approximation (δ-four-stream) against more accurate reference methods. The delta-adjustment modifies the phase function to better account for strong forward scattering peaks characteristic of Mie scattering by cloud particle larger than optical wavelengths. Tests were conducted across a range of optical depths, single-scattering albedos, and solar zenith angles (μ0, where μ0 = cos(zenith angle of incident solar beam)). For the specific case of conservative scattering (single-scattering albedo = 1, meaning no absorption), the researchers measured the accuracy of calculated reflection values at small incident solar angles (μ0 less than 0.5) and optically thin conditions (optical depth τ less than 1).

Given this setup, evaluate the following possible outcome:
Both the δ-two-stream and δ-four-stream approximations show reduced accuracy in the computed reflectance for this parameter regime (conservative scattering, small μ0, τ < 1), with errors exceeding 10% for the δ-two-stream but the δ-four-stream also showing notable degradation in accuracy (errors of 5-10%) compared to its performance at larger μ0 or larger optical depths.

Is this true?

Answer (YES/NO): YES